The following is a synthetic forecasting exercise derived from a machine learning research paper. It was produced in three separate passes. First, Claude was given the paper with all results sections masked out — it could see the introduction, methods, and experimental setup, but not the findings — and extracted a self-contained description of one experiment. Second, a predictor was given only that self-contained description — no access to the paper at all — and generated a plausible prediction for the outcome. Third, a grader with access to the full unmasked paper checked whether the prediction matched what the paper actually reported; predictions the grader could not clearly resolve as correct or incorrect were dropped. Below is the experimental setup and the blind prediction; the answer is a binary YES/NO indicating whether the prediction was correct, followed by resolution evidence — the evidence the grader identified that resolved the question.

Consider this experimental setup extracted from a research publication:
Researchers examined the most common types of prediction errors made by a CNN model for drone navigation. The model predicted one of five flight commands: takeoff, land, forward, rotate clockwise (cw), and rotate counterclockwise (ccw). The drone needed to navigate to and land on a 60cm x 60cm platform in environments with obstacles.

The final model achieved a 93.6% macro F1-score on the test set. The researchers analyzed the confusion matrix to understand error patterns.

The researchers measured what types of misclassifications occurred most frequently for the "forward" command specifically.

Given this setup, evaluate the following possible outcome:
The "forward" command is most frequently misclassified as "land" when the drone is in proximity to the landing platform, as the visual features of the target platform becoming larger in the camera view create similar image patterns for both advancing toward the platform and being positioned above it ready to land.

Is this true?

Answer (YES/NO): NO